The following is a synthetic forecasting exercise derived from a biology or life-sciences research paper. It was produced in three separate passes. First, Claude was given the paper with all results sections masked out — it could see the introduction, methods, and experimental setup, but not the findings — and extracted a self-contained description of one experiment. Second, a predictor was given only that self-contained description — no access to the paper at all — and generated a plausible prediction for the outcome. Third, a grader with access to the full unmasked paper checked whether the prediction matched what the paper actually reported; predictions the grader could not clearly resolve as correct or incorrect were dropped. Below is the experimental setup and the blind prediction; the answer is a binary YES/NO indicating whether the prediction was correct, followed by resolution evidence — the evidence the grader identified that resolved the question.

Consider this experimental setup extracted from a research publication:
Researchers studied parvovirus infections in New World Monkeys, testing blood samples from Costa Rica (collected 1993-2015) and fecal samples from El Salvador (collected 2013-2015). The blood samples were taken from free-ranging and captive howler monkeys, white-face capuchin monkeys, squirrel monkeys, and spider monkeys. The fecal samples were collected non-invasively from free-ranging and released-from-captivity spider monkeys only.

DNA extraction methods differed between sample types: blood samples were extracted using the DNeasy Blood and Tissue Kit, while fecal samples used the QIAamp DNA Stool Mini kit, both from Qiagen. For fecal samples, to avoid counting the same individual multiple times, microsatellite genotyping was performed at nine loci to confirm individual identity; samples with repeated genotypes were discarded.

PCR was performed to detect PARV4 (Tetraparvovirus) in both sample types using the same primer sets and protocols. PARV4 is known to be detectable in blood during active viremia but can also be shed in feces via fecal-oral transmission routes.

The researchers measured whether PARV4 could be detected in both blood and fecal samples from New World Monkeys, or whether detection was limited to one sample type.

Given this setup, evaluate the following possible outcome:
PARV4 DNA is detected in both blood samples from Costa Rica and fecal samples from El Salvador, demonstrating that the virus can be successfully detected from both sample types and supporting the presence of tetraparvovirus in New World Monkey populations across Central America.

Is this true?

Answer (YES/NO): YES